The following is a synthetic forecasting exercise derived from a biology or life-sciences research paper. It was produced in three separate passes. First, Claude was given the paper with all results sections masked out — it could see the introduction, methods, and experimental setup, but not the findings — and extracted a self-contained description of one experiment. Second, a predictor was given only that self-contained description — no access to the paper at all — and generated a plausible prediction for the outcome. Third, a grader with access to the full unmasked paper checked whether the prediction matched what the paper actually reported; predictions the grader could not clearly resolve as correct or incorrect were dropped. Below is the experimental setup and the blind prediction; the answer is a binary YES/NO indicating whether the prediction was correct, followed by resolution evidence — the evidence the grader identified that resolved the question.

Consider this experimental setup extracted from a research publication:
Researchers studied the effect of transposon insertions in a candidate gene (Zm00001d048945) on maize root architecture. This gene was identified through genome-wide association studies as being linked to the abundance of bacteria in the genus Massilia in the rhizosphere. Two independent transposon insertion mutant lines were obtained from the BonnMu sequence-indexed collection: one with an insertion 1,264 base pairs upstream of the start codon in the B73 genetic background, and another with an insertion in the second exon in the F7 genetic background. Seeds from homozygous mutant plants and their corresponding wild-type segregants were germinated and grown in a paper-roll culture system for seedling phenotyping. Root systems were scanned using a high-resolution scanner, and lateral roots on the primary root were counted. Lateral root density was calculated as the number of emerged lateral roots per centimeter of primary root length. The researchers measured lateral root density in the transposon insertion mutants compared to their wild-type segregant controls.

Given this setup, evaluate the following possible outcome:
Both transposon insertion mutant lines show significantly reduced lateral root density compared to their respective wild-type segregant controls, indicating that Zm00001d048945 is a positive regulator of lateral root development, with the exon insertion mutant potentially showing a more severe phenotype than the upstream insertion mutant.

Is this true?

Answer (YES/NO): YES